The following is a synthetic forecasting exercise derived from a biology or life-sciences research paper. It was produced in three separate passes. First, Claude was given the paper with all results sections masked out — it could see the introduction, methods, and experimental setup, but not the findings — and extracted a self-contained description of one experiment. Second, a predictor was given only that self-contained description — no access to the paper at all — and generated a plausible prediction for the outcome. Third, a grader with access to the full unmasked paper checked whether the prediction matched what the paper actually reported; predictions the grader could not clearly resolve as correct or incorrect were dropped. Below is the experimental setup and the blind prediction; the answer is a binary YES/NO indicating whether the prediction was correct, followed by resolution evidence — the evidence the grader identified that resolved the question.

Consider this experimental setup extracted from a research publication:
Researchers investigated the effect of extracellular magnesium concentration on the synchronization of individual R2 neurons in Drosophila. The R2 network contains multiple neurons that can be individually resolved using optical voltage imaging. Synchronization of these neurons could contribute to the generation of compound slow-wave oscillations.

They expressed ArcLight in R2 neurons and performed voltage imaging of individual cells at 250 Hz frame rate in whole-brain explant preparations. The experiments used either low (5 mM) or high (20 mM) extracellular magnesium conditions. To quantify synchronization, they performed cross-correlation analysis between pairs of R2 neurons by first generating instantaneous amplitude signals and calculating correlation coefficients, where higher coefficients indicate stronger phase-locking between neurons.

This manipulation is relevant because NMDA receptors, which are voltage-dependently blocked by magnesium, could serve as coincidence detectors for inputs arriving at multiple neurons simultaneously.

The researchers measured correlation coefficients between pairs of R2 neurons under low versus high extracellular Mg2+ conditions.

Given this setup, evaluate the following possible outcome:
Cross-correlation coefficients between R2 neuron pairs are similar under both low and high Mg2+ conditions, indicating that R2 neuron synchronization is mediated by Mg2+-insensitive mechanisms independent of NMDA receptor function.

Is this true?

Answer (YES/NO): NO